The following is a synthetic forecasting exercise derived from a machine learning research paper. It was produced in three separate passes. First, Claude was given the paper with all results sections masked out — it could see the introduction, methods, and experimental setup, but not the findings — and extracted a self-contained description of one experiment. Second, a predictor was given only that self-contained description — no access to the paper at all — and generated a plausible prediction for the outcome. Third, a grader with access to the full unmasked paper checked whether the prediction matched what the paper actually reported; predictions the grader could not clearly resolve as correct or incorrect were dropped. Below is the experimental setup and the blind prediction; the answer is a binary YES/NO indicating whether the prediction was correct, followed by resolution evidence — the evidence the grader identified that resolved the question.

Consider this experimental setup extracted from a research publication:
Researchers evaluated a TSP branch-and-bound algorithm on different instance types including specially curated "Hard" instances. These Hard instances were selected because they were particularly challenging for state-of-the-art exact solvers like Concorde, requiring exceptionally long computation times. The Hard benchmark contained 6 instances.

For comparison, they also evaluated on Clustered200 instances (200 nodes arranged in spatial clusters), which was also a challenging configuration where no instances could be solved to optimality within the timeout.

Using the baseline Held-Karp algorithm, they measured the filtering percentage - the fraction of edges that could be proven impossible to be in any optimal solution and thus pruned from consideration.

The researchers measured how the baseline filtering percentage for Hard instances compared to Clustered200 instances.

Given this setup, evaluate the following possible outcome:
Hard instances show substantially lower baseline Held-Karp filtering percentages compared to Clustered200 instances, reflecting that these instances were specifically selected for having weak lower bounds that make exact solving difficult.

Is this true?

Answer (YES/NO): YES